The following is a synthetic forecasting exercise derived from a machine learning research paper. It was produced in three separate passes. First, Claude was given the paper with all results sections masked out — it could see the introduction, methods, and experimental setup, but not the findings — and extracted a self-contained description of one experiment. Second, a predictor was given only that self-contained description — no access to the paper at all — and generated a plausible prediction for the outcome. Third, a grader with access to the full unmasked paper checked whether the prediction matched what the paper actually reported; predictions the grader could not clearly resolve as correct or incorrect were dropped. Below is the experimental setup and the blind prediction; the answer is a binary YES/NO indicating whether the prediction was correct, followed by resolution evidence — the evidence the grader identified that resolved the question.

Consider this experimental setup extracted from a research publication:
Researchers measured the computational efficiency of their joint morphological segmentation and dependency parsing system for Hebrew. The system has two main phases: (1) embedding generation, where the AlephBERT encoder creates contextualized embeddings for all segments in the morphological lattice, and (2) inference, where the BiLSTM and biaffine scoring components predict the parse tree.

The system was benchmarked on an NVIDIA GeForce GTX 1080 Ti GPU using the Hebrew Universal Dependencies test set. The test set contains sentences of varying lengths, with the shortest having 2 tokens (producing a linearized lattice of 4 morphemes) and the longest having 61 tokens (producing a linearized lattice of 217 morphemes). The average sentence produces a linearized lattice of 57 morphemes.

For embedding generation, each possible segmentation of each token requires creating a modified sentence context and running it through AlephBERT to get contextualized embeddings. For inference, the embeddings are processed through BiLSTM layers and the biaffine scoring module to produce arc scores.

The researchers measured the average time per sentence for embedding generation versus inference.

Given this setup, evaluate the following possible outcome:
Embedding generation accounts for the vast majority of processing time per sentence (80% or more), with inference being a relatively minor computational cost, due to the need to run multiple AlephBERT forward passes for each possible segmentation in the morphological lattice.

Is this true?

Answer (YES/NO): YES